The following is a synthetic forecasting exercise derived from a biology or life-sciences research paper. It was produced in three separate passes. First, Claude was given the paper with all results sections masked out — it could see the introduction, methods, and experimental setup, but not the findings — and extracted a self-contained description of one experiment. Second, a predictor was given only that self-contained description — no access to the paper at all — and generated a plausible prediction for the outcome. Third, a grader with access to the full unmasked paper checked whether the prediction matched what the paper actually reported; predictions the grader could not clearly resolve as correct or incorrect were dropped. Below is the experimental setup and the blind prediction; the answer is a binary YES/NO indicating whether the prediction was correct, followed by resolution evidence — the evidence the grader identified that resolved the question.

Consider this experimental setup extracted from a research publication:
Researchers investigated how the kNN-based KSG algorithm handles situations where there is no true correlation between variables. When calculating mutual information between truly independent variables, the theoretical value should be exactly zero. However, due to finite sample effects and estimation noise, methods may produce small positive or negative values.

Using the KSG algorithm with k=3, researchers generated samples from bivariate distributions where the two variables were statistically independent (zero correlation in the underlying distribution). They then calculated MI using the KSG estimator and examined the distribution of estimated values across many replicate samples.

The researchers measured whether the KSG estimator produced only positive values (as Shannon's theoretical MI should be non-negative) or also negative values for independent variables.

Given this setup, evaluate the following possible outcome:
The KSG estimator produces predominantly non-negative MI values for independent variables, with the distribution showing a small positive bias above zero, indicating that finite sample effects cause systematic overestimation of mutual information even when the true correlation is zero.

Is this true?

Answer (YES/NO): NO